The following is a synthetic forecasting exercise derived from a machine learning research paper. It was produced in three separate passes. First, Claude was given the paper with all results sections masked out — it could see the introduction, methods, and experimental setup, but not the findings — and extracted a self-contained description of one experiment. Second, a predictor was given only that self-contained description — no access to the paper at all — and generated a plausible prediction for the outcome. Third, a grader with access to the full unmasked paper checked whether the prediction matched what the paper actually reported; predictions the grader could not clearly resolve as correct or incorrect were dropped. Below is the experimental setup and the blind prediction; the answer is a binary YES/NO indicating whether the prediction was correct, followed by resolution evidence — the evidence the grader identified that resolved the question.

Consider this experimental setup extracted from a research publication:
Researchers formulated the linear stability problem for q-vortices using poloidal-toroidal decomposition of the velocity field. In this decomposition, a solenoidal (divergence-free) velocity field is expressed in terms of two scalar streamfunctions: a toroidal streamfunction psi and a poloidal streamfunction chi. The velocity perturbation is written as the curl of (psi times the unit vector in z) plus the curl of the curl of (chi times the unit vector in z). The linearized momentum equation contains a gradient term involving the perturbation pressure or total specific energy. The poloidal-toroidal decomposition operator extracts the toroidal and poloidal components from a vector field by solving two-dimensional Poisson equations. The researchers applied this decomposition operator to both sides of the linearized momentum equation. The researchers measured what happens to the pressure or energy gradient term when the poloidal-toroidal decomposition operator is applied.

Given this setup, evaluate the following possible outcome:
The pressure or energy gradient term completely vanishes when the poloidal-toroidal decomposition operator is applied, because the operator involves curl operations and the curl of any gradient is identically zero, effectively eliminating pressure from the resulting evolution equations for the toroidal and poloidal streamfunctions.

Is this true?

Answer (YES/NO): YES